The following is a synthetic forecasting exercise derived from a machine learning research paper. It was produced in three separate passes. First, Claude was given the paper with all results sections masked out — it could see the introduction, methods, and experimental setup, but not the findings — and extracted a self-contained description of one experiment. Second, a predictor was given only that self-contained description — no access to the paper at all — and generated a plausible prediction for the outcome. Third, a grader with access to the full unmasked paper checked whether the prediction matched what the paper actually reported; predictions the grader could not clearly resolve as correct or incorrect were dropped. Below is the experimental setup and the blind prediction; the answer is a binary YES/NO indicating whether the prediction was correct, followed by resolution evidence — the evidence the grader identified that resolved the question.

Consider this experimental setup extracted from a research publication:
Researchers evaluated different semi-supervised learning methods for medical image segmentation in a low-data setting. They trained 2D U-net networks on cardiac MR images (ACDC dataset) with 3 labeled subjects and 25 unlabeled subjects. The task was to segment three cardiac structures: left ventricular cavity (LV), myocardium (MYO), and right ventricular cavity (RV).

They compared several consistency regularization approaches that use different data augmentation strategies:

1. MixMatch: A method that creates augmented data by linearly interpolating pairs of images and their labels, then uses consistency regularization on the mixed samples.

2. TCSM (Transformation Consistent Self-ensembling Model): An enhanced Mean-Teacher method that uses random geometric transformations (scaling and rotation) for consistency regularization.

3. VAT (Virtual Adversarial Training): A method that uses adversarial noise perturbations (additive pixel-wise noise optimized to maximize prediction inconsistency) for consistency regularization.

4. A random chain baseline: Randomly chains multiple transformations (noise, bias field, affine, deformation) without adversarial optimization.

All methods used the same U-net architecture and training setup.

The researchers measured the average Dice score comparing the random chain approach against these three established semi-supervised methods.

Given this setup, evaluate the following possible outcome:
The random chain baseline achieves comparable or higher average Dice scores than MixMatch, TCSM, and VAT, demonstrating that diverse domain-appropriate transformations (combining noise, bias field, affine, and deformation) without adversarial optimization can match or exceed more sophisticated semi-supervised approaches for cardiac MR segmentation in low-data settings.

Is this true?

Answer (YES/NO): NO